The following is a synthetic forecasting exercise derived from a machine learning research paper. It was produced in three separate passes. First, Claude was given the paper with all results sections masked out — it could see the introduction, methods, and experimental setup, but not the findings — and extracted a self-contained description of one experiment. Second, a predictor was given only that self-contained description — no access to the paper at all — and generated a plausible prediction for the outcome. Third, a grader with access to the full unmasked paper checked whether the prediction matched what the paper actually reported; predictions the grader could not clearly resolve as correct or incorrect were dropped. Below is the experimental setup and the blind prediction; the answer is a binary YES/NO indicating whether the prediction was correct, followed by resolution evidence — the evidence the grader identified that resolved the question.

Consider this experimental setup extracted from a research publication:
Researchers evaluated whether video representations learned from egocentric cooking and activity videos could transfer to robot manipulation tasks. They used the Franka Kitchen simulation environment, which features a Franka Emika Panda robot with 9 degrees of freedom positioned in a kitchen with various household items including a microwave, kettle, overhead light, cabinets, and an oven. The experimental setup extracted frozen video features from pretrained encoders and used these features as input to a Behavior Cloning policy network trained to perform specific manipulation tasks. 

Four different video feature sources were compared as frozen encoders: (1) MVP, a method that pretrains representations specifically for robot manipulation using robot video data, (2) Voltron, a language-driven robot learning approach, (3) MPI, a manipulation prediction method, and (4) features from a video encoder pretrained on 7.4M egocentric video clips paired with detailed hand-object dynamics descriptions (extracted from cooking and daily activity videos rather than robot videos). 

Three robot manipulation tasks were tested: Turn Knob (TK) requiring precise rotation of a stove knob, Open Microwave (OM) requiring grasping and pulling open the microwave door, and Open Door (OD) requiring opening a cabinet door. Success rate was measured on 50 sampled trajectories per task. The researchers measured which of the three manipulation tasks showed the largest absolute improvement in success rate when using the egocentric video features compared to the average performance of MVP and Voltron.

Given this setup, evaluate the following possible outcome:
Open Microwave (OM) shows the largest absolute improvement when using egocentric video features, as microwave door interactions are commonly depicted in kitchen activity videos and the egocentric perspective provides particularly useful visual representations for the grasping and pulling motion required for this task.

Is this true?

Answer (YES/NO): YES